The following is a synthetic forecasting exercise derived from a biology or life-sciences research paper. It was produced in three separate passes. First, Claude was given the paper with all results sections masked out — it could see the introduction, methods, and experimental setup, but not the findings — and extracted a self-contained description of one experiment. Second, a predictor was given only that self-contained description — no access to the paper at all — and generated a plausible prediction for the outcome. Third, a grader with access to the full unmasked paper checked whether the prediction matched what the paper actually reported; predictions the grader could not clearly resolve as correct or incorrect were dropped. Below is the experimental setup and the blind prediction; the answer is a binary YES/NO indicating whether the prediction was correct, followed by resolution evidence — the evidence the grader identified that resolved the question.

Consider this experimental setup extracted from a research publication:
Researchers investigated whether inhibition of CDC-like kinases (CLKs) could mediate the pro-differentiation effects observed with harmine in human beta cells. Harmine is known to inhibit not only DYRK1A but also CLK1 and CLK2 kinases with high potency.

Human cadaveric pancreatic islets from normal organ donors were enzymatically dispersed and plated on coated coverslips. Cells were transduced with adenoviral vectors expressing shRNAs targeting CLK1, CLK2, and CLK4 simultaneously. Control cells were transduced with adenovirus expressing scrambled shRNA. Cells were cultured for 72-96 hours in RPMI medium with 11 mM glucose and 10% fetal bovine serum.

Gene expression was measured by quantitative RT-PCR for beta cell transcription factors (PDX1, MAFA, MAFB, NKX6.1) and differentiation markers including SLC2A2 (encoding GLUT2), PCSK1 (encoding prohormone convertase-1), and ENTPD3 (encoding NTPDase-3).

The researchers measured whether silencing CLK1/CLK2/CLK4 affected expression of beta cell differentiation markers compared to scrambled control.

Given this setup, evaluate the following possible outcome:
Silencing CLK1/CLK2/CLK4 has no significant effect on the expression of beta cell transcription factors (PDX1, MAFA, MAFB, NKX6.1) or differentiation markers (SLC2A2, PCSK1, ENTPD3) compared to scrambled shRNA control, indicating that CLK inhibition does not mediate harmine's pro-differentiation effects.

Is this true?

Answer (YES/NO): YES